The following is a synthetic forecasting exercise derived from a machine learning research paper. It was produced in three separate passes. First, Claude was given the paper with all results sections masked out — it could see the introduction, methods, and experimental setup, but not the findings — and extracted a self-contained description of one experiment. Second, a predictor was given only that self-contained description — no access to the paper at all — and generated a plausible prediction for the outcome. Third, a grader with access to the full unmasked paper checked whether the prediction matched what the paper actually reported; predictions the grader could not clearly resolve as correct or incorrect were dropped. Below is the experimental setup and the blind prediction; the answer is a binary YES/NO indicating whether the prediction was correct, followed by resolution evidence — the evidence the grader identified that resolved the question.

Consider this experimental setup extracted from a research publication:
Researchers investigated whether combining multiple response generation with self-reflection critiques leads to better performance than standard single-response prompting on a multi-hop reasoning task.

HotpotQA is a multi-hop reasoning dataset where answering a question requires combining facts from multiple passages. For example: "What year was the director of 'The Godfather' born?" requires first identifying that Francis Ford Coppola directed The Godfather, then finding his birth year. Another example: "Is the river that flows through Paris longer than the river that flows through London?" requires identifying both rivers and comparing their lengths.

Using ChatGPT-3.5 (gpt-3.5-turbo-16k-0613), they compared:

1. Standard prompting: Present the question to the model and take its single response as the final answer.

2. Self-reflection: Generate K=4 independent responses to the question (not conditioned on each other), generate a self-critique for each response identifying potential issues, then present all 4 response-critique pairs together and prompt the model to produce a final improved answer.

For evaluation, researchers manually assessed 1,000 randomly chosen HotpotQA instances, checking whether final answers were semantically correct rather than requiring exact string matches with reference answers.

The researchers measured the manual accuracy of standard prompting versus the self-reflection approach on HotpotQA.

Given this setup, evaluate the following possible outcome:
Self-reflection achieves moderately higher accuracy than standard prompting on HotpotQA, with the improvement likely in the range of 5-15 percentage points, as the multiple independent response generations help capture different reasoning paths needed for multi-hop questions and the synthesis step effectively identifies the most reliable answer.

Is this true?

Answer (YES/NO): NO